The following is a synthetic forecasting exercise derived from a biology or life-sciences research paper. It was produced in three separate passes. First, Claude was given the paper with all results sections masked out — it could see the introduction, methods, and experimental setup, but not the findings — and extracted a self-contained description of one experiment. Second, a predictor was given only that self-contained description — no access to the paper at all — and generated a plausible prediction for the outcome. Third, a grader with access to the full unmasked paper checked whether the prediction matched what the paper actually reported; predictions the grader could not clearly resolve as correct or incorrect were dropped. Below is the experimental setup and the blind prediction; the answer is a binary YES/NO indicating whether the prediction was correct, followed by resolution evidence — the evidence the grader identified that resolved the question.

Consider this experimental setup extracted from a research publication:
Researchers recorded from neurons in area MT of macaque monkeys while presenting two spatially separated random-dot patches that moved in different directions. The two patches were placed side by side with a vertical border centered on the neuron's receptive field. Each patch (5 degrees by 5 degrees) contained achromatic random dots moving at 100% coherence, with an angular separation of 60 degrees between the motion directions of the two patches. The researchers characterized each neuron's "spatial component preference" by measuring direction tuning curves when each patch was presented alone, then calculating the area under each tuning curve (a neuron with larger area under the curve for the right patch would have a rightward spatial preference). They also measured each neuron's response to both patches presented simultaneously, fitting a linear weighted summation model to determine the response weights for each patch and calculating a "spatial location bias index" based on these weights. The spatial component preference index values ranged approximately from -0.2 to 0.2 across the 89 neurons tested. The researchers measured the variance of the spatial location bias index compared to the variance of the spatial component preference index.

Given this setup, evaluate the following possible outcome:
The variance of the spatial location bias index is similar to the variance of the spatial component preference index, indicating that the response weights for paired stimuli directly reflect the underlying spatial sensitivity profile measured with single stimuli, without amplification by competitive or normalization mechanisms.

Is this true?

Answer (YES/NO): NO